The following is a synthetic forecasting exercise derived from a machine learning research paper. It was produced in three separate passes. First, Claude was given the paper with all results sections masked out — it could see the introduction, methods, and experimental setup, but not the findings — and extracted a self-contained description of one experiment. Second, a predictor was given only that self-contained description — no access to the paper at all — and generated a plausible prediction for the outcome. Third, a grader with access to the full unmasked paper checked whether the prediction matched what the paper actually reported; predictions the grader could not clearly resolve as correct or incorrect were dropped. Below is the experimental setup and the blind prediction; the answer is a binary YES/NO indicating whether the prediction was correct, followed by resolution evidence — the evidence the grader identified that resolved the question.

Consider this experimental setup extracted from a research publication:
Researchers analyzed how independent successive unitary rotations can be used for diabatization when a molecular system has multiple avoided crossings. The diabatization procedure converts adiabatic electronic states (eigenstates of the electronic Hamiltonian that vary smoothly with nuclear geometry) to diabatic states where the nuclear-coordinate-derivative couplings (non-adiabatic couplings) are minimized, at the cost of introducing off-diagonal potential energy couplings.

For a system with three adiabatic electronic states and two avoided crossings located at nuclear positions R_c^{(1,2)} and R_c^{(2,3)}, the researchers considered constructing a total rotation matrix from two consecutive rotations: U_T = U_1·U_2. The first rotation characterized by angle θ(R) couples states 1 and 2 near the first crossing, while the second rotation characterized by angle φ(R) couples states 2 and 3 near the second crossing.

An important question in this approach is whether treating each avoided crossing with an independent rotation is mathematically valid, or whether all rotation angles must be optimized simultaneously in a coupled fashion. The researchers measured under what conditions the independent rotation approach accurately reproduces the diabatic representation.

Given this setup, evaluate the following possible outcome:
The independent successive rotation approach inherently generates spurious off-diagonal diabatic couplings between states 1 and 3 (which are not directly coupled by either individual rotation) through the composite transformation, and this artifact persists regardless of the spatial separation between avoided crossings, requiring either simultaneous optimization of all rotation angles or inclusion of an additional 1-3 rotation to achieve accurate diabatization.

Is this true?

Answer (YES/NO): NO